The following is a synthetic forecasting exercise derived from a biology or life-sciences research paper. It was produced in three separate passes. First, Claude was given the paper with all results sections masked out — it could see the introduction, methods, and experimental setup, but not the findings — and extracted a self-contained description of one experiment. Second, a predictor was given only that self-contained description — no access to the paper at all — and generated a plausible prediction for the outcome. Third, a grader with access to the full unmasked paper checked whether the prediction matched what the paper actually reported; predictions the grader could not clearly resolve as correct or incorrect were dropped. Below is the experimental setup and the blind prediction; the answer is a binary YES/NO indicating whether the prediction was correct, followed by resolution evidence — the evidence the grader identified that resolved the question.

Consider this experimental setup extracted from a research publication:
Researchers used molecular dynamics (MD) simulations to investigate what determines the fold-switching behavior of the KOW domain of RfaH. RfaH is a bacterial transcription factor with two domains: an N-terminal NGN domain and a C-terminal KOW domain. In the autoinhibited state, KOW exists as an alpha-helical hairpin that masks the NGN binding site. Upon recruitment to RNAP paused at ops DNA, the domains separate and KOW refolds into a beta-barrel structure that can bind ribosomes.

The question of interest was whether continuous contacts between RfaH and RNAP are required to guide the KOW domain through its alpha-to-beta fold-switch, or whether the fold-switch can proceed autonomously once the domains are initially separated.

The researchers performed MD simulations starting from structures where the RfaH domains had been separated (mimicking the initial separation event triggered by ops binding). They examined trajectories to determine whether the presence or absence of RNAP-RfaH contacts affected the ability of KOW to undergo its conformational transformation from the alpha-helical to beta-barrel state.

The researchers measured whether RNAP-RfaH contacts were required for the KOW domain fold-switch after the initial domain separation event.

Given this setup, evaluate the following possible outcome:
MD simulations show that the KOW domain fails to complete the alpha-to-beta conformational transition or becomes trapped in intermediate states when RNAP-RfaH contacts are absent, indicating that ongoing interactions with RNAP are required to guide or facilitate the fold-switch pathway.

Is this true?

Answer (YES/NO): NO